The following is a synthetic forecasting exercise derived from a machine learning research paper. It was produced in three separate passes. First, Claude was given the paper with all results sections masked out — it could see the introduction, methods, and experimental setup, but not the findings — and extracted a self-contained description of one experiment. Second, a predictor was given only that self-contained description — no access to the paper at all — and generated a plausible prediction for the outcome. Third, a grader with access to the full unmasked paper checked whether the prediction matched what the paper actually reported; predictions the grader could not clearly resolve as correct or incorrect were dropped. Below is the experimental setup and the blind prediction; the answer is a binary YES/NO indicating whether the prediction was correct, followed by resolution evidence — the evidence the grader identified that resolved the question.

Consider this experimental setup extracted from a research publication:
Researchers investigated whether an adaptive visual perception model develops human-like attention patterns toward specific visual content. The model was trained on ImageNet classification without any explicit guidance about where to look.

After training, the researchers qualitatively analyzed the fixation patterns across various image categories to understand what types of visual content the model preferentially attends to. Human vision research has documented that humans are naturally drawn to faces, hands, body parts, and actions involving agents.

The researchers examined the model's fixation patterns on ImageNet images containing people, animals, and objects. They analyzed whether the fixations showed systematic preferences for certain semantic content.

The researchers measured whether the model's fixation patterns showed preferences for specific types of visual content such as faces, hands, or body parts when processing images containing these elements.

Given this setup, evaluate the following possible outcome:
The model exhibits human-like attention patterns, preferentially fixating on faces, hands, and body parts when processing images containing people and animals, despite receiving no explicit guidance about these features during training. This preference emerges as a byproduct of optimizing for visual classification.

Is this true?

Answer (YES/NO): YES